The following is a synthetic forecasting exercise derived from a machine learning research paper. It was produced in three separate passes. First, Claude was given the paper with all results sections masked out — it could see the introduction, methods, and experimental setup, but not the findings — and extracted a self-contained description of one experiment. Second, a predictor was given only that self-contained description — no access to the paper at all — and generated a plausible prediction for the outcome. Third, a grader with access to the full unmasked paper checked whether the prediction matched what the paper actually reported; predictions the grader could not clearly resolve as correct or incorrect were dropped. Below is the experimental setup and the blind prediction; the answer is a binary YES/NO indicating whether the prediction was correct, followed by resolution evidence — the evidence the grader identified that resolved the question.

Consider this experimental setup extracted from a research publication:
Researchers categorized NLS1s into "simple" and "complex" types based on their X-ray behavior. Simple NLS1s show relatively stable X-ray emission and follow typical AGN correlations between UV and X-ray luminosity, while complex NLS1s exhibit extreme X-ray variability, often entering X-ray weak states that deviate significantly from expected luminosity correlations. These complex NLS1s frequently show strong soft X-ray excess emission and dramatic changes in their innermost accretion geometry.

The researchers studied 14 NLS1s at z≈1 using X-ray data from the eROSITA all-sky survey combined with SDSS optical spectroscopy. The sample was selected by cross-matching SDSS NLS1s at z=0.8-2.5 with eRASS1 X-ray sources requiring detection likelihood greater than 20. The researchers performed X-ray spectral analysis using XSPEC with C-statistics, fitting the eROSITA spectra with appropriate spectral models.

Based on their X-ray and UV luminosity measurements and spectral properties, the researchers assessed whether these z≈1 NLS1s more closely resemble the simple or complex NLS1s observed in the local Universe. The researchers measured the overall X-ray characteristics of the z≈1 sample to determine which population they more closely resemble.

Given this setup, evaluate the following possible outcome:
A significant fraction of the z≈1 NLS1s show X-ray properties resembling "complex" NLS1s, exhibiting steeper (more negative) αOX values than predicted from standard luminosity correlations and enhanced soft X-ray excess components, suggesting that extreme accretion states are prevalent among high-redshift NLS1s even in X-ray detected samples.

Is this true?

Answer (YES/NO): NO